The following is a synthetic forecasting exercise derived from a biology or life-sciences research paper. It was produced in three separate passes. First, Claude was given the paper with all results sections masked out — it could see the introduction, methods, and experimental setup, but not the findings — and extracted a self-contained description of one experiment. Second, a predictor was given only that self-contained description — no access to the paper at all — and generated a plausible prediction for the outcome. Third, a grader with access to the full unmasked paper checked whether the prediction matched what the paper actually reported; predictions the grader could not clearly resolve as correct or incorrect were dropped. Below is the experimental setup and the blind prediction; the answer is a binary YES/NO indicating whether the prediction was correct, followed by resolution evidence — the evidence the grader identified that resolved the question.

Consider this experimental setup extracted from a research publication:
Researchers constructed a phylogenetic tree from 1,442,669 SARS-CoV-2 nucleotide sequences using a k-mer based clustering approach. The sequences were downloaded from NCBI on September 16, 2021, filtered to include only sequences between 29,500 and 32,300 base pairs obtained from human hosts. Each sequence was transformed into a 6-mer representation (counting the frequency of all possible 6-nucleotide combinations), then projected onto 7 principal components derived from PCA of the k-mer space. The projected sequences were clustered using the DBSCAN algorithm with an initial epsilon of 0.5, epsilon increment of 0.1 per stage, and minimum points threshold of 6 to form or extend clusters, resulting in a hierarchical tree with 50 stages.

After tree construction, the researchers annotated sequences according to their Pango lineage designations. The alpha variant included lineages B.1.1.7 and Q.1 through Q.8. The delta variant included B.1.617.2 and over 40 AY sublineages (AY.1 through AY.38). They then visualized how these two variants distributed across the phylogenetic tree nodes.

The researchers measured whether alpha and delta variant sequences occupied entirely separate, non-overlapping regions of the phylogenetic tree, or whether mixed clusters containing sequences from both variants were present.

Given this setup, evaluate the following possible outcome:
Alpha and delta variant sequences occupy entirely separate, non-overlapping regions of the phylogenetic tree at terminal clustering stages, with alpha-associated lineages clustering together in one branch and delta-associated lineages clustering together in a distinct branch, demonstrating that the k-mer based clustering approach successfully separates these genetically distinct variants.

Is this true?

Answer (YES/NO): NO